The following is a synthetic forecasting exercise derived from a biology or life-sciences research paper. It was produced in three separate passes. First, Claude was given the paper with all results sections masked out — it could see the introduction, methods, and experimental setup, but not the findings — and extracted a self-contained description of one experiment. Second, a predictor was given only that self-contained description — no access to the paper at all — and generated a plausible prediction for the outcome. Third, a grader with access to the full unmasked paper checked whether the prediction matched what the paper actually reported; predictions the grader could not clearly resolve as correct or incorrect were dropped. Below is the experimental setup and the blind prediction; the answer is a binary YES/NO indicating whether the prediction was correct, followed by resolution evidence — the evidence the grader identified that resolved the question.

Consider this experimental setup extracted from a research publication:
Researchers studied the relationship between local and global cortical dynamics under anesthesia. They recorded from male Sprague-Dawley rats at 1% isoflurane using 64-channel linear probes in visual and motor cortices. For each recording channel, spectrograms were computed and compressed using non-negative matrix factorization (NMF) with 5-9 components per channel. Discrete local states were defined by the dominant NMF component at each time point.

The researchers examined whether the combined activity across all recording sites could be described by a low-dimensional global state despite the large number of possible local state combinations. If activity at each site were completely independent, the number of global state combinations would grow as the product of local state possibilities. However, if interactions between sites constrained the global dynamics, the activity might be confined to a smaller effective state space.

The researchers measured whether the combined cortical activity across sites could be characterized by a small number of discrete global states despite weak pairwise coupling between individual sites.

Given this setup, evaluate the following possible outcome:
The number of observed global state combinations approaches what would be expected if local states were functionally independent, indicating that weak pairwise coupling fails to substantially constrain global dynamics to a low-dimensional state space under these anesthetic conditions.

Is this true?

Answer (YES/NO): NO